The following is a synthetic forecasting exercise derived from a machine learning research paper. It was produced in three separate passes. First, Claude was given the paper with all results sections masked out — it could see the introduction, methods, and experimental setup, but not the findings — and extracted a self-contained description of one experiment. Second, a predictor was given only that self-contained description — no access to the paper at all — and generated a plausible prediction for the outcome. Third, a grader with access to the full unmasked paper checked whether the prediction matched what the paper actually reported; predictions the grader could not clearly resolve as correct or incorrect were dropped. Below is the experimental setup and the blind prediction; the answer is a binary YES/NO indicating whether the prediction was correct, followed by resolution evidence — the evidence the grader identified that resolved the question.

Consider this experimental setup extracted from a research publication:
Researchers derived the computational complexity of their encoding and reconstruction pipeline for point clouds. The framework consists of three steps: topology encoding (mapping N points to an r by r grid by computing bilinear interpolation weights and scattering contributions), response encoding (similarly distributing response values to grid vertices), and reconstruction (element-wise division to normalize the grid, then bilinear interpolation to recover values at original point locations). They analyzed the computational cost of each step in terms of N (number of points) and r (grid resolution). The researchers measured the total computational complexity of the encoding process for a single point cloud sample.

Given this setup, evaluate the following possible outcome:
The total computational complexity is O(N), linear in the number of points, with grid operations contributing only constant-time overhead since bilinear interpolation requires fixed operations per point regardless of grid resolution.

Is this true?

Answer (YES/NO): NO